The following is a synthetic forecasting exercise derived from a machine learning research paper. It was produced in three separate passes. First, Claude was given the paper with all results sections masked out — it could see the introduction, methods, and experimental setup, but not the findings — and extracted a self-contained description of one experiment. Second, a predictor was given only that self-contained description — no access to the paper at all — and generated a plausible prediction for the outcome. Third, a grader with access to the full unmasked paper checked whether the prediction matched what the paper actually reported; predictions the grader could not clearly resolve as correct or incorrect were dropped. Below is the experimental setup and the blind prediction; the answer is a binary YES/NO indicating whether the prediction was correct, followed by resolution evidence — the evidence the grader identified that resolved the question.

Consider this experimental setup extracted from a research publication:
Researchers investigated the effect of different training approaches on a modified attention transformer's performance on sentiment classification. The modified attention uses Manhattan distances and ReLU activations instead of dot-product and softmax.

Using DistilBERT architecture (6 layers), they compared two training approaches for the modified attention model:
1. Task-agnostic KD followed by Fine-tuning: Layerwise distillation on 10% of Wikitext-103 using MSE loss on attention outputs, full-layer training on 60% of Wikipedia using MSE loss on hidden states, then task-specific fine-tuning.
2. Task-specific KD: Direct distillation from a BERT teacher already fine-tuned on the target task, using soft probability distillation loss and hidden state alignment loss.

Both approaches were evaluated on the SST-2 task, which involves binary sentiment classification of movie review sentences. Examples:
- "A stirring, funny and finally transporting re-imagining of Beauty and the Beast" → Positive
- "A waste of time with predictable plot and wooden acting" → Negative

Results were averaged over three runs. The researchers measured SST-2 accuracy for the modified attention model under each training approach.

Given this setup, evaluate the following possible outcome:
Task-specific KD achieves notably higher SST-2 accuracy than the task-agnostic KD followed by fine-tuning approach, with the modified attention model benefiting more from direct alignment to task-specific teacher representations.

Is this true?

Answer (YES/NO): NO